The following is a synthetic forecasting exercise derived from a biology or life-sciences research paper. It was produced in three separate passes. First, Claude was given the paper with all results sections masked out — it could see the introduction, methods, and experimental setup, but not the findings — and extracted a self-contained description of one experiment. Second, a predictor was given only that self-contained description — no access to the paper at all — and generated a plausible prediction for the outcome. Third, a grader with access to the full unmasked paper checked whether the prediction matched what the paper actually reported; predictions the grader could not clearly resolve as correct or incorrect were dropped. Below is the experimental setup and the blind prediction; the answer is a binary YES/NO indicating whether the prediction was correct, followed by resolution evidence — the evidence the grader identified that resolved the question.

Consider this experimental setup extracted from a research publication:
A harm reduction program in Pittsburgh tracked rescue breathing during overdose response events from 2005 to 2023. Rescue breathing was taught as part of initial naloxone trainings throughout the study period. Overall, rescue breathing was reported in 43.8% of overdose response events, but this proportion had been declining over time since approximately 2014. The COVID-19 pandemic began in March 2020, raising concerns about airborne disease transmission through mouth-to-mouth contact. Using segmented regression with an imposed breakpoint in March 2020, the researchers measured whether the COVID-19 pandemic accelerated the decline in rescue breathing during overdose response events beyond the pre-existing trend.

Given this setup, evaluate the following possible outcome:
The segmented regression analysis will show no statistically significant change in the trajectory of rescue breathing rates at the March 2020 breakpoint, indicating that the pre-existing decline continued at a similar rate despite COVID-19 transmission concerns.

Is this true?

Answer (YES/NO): YES